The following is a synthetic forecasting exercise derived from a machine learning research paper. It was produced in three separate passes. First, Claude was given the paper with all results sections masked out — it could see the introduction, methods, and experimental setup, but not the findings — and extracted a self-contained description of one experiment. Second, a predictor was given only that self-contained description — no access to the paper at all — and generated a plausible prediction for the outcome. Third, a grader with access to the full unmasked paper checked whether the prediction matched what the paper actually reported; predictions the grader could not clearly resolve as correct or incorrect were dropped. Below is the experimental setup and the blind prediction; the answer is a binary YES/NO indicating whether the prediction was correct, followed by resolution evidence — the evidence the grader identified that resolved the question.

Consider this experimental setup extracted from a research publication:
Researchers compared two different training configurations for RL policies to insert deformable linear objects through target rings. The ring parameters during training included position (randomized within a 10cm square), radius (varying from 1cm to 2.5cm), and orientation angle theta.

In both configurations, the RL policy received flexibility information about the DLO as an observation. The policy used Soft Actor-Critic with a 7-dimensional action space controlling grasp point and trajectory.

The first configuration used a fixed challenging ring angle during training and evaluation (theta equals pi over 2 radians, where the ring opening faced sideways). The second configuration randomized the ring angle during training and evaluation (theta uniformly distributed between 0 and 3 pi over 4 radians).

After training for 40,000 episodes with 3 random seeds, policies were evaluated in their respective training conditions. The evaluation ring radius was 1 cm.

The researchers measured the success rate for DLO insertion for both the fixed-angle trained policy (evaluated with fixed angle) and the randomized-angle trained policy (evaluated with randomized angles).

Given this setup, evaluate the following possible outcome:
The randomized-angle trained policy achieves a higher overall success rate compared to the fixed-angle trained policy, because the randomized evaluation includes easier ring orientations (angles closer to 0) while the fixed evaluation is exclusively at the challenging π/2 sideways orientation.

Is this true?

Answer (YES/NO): YES